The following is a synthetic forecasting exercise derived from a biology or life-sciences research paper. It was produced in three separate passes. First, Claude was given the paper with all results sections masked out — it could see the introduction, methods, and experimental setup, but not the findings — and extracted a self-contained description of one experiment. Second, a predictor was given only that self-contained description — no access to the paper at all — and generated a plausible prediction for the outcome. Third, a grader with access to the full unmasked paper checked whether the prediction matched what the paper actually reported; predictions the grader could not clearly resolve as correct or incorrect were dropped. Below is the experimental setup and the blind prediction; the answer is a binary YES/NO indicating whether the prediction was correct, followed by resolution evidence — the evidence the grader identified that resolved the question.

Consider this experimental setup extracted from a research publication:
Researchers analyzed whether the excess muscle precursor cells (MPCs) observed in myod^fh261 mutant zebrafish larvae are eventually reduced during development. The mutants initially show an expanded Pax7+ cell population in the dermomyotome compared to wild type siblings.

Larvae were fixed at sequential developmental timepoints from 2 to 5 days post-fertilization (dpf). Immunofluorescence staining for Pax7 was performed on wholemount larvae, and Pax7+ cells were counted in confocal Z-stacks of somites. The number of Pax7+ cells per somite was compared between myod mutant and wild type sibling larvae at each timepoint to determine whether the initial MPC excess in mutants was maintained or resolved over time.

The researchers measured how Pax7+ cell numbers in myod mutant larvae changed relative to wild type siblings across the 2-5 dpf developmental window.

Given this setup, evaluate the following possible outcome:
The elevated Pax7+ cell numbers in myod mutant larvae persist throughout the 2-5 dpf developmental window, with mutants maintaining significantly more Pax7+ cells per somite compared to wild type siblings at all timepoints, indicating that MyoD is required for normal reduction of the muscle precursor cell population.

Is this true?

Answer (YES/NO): NO